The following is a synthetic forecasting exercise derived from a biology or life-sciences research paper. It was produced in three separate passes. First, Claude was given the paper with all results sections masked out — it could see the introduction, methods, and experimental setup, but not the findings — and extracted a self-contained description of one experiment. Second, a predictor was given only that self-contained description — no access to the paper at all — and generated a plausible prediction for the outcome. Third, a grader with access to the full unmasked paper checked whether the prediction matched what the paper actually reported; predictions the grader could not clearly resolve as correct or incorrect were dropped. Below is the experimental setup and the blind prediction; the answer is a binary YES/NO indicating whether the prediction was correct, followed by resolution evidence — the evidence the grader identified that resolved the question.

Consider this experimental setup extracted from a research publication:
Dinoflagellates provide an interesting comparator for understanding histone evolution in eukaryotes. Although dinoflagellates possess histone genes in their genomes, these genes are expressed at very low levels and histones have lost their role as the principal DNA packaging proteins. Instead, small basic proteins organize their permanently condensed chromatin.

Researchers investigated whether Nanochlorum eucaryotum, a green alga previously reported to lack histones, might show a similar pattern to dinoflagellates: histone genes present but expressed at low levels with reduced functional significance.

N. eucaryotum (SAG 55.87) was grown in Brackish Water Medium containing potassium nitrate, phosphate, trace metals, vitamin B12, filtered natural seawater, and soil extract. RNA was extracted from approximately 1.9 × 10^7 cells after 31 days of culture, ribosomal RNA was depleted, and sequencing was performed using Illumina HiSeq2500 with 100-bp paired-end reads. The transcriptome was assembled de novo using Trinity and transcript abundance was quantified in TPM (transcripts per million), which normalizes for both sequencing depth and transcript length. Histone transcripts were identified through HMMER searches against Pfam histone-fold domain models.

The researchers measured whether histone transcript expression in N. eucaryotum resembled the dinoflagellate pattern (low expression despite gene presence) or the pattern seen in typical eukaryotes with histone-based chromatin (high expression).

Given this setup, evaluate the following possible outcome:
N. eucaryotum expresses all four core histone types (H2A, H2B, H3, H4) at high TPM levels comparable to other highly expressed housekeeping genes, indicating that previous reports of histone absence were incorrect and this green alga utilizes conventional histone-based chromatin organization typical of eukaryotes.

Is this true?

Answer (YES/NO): YES